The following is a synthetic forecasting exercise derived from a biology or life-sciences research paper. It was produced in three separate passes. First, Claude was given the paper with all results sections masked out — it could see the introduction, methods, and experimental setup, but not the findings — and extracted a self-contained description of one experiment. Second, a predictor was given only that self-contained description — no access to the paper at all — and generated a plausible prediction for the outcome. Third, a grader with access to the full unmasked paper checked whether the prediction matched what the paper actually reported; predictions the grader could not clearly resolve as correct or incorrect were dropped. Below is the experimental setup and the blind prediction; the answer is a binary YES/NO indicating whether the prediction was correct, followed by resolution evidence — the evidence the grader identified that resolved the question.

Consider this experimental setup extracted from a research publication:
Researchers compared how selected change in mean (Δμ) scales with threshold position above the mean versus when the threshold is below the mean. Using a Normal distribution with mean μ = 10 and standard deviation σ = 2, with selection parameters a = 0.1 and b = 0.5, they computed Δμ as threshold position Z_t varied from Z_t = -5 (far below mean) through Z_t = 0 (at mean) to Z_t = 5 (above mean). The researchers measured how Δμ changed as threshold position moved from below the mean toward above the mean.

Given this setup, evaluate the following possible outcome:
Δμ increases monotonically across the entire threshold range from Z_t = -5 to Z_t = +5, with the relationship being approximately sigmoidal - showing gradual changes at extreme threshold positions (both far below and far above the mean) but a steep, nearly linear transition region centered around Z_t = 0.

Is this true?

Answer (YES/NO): NO